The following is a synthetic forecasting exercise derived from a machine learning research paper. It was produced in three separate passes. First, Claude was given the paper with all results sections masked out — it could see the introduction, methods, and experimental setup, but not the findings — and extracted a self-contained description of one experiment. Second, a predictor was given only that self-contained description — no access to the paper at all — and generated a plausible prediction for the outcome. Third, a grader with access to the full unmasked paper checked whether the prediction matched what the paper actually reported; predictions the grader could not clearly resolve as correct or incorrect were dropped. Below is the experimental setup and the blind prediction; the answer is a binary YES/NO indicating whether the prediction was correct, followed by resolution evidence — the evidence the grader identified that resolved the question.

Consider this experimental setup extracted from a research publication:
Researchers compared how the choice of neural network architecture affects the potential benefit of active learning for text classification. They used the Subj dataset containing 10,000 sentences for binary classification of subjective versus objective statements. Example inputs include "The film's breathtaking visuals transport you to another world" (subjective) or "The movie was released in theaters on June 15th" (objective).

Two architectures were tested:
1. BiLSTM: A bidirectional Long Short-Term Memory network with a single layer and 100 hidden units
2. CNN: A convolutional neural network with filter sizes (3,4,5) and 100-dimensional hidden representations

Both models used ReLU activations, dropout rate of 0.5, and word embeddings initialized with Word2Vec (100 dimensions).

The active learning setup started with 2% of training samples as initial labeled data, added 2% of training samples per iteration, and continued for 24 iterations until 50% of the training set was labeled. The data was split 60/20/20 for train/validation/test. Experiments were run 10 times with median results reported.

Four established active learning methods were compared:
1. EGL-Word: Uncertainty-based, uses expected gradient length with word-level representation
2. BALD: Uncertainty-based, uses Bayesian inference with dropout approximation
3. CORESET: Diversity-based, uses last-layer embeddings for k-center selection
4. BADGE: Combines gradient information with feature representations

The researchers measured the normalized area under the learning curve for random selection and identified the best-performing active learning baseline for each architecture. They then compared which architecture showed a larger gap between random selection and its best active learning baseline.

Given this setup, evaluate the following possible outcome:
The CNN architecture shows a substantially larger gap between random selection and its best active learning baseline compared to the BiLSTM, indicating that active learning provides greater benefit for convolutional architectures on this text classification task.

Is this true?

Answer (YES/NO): YES